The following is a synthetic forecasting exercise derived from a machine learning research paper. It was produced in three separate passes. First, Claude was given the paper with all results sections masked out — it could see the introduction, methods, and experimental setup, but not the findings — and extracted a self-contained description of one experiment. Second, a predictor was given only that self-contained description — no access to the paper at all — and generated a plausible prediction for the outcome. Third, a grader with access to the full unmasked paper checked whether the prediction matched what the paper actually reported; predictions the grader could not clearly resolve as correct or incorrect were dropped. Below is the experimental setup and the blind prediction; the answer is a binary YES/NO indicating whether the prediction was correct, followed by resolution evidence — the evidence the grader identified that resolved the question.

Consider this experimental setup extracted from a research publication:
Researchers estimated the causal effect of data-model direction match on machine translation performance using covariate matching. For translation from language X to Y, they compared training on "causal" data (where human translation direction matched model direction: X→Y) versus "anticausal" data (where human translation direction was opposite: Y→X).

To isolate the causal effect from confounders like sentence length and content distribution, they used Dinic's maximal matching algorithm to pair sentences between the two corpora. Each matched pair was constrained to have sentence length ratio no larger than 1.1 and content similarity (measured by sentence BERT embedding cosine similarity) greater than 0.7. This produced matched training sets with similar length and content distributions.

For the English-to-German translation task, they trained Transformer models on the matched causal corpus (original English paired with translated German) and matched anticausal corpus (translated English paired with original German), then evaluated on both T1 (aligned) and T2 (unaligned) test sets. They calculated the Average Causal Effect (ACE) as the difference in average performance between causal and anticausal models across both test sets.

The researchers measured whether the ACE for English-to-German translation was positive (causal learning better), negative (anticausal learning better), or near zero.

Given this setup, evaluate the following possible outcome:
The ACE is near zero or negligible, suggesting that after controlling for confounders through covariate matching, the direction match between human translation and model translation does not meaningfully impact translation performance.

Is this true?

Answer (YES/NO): NO